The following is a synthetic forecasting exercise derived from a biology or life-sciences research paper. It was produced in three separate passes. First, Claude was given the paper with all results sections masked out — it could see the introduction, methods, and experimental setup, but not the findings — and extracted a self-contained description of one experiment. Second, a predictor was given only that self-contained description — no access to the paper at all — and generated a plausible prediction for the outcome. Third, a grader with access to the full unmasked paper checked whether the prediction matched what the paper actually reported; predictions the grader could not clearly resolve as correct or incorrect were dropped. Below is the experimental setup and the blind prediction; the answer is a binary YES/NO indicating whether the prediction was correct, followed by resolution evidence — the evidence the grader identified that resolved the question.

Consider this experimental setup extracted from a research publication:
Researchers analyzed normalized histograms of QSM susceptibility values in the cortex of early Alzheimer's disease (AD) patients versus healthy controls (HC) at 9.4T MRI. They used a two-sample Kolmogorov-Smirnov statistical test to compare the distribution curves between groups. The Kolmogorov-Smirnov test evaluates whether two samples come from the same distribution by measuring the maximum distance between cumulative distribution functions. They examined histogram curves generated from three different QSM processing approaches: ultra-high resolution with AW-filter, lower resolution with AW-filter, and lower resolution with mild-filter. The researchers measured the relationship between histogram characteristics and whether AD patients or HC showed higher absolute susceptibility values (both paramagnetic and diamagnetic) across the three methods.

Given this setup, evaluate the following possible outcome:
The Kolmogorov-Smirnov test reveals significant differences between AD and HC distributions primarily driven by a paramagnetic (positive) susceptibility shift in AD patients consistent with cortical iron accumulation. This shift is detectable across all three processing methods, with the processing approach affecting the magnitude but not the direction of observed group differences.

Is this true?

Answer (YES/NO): NO